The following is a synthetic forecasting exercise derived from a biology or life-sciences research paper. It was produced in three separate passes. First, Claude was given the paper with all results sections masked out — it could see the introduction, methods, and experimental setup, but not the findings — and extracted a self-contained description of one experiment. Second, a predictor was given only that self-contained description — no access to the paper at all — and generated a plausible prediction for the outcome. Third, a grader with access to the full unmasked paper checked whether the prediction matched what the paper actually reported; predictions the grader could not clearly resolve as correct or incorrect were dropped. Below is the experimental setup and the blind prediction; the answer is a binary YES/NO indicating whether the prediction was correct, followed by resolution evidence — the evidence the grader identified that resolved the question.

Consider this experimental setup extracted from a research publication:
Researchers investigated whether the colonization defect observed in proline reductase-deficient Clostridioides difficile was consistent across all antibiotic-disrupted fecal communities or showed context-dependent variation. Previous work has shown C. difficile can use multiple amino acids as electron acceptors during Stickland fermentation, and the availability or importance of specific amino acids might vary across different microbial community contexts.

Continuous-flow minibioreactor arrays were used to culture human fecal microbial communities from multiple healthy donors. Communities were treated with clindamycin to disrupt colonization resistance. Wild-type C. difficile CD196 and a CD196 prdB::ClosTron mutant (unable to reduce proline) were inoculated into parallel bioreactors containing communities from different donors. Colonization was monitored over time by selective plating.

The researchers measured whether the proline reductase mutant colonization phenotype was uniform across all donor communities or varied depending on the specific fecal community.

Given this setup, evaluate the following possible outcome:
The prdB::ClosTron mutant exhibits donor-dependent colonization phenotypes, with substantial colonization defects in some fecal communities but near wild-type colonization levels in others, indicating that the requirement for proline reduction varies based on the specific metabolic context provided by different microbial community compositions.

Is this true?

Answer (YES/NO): YES